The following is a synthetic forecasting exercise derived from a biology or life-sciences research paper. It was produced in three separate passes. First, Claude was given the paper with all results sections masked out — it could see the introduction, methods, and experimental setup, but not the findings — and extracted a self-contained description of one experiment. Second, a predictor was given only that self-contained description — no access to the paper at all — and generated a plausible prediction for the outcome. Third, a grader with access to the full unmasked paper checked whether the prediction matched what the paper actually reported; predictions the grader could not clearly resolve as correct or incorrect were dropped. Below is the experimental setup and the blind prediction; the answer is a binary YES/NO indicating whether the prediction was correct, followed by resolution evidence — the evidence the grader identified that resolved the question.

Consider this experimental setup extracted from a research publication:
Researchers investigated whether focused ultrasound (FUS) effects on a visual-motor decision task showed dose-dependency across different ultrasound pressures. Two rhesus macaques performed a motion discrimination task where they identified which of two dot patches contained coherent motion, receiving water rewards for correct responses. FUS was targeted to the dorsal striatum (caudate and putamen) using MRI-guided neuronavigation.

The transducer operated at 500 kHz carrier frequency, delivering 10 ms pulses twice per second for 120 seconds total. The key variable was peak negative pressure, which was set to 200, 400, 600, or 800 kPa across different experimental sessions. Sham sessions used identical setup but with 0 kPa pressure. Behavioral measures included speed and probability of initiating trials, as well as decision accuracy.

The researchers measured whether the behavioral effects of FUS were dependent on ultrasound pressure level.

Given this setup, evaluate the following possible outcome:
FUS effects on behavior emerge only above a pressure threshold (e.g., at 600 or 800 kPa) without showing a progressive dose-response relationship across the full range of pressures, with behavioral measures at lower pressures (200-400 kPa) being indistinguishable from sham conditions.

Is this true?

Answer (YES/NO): NO